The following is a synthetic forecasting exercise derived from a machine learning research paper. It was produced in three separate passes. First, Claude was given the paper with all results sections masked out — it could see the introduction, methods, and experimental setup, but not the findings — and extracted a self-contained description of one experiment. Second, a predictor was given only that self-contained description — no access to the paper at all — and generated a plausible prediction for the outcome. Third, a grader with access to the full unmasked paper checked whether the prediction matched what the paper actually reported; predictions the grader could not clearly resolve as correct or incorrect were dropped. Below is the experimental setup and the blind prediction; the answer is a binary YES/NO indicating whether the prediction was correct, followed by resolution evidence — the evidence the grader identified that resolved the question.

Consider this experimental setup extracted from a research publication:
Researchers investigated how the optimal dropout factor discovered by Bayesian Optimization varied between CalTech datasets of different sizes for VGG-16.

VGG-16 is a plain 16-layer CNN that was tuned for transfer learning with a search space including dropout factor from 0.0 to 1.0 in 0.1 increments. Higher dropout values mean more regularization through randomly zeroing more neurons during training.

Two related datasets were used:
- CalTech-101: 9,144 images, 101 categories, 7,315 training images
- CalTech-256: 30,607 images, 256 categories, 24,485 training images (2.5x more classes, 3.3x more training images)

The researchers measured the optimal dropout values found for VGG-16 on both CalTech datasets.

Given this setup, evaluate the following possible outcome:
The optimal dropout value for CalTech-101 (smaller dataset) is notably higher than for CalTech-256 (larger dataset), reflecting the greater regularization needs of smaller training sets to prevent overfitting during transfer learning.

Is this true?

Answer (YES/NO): NO